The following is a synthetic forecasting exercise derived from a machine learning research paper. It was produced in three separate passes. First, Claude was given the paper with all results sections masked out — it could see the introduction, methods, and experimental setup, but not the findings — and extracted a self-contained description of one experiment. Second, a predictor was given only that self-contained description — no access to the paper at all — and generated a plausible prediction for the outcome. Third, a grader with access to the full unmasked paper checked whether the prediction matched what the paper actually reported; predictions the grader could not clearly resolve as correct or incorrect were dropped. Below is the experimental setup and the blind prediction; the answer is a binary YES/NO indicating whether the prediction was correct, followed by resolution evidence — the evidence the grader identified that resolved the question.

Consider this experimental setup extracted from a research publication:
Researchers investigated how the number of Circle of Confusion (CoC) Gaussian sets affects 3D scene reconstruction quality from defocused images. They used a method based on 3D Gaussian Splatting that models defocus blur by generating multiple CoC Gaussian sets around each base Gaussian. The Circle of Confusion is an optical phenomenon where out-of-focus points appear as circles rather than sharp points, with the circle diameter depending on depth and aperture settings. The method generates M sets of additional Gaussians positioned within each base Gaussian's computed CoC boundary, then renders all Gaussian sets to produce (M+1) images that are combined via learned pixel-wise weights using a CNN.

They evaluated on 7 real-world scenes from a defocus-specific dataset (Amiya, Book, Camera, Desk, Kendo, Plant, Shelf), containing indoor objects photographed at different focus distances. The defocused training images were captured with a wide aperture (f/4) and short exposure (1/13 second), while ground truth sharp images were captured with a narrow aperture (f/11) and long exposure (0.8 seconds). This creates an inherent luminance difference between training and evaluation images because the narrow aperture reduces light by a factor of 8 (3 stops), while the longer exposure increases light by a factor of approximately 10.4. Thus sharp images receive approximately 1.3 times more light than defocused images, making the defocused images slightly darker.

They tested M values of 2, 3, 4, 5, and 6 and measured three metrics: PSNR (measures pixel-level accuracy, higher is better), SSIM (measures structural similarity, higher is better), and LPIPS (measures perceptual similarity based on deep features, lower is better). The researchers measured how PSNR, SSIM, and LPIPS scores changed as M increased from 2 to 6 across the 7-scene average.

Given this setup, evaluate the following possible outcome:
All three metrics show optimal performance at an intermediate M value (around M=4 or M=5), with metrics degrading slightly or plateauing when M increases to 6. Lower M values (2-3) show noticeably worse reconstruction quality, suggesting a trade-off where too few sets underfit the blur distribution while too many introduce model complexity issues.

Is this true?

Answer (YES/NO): NO